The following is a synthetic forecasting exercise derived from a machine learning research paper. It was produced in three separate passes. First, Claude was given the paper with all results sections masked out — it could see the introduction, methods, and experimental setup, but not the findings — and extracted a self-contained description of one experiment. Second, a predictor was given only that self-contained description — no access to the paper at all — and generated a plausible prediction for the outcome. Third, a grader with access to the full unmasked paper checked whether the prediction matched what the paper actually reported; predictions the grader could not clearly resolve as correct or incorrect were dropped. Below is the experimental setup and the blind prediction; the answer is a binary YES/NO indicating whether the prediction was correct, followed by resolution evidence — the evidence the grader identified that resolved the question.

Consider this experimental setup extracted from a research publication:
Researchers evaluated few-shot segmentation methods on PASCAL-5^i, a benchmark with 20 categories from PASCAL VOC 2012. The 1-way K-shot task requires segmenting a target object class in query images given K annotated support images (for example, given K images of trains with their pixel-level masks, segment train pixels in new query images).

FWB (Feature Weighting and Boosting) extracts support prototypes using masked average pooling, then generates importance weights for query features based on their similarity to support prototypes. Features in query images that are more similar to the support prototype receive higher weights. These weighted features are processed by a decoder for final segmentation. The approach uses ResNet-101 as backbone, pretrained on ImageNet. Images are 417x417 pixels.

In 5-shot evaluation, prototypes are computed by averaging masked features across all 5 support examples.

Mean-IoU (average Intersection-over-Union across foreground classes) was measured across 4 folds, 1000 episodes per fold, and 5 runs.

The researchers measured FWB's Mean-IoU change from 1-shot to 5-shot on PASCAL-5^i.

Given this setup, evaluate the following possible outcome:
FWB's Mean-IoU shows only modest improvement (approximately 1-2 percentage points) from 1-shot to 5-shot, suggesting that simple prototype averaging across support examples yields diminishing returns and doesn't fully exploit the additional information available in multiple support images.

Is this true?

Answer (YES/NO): NO